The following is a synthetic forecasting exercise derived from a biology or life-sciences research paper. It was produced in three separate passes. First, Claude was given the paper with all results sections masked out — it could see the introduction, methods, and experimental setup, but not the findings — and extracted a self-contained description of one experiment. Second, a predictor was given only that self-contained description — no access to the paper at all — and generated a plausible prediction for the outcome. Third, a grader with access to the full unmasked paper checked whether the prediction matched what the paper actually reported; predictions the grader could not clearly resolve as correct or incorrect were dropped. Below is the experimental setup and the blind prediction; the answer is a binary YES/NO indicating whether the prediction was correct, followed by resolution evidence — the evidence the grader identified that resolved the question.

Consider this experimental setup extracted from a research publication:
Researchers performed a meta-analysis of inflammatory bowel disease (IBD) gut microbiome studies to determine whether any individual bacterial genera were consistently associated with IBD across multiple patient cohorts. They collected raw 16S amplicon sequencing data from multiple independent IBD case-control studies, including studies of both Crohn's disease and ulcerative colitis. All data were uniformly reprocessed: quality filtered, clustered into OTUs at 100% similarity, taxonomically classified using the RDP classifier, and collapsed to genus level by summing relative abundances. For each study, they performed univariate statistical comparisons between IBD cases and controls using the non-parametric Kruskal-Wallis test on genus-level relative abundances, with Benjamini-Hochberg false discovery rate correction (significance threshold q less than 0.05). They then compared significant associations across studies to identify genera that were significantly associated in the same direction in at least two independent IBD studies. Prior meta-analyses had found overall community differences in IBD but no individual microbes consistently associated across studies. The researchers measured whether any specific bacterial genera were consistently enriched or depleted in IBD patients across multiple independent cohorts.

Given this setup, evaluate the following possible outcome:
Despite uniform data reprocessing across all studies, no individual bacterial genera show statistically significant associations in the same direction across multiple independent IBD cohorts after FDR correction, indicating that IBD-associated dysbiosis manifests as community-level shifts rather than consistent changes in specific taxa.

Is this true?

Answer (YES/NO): NO